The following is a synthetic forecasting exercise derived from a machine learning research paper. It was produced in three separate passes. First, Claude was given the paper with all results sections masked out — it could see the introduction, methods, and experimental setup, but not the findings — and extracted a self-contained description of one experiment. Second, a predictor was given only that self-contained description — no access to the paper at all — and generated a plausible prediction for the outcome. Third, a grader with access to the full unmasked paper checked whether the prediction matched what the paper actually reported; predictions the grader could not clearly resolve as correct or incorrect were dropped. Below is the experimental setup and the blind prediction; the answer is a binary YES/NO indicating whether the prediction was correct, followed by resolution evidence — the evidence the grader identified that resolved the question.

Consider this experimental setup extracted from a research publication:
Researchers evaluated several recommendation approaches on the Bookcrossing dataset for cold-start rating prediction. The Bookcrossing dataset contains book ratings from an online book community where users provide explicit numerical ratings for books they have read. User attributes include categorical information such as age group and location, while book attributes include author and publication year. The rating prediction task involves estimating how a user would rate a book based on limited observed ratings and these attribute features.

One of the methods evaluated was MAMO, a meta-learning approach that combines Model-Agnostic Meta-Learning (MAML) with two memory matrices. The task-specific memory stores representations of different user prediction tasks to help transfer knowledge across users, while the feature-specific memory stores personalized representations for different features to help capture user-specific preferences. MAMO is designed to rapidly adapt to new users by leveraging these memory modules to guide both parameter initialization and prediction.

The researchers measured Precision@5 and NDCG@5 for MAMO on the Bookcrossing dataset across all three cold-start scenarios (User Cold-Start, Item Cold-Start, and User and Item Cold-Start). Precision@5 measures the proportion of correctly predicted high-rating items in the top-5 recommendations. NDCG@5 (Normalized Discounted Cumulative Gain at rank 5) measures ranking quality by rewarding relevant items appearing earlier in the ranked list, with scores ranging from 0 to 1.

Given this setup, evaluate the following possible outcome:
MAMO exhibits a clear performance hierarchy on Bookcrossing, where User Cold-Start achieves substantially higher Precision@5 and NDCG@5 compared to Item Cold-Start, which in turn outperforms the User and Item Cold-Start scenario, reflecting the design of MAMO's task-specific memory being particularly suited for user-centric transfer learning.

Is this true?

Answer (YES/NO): NO